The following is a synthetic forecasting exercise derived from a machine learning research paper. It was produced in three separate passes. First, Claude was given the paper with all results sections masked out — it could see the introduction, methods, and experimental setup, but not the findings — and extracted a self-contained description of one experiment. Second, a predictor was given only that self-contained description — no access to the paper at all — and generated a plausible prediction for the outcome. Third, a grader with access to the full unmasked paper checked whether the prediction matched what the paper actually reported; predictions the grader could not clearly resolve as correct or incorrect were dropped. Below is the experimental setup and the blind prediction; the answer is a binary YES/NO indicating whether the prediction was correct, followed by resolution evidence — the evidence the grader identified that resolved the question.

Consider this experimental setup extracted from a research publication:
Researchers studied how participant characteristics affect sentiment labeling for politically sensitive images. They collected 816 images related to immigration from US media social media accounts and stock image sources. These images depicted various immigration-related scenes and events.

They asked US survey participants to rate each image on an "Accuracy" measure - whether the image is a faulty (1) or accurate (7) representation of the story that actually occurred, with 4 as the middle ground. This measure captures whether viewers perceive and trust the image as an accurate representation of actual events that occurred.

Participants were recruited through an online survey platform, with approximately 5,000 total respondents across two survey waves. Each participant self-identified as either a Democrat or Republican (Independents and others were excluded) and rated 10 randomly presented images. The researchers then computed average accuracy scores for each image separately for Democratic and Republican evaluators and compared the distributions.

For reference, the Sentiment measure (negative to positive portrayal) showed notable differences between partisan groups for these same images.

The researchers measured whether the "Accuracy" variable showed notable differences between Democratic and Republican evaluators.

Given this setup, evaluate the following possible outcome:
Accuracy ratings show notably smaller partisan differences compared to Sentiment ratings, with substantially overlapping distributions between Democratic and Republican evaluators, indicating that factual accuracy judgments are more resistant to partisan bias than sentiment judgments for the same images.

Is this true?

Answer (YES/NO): YES